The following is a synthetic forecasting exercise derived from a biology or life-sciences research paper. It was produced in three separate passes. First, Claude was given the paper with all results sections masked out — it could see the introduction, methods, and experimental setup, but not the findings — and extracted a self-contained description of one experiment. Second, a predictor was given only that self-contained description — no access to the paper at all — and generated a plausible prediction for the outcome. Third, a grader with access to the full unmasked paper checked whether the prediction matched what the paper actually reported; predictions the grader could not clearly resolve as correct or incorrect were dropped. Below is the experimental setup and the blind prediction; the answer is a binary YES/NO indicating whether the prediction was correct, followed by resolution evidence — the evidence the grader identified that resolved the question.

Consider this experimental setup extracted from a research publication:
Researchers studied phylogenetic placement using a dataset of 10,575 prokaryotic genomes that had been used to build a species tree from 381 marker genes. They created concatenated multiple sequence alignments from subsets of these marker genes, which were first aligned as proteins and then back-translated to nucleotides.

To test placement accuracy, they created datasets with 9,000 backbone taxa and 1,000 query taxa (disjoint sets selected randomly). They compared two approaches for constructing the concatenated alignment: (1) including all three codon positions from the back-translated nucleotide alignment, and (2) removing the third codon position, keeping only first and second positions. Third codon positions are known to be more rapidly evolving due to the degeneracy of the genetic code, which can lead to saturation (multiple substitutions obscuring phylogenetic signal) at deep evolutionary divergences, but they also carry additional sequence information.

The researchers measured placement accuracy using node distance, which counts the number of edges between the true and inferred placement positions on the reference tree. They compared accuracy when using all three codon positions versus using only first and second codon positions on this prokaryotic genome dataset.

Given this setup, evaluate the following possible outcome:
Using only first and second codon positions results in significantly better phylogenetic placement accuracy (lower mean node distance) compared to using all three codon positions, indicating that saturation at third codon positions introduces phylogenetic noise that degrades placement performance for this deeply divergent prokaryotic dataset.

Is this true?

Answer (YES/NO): YES